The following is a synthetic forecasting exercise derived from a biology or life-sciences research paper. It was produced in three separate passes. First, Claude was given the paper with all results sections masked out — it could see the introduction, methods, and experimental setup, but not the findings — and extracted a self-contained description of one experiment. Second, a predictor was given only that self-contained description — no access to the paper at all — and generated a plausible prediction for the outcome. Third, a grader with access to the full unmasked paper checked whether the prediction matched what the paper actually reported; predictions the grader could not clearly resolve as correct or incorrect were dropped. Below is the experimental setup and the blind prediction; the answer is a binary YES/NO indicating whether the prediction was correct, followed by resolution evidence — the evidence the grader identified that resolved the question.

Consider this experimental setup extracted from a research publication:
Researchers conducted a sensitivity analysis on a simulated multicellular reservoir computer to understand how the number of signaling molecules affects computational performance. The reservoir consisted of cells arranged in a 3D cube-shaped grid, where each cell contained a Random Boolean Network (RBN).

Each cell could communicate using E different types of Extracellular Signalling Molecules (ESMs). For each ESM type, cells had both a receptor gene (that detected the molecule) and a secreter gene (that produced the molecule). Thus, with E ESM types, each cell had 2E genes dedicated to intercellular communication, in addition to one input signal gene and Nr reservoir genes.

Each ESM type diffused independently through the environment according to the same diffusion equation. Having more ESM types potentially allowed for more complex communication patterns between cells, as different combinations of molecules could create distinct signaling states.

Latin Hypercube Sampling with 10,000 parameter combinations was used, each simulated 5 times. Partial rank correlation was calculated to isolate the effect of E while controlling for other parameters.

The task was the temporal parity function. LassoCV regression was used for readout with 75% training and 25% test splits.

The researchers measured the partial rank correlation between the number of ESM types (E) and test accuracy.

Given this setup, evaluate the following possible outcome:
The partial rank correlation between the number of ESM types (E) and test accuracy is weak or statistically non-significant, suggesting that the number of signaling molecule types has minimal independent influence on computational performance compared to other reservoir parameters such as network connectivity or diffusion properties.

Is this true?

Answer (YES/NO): YES